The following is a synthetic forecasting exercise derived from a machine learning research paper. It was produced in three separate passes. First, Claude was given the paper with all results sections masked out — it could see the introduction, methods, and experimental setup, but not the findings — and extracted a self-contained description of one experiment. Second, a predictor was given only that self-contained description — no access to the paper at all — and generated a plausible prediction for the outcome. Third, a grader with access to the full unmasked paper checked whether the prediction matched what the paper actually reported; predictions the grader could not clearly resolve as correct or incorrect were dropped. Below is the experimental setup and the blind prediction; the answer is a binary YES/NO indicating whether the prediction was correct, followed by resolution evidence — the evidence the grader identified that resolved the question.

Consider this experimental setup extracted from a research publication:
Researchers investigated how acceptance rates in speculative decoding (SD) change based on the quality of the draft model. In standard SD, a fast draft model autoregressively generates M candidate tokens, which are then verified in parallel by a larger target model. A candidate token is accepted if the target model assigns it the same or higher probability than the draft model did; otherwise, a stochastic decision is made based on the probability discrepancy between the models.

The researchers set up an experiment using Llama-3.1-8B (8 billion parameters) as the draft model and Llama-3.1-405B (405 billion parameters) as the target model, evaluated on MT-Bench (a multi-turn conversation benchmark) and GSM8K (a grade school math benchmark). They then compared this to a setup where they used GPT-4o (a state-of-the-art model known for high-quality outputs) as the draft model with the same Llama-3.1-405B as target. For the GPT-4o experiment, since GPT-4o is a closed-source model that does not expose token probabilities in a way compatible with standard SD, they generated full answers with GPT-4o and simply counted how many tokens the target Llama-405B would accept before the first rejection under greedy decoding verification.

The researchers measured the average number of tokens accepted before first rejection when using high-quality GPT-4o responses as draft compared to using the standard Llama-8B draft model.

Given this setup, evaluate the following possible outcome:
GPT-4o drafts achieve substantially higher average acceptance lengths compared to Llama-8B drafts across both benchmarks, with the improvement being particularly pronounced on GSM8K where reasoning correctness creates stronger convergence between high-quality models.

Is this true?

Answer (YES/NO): NO